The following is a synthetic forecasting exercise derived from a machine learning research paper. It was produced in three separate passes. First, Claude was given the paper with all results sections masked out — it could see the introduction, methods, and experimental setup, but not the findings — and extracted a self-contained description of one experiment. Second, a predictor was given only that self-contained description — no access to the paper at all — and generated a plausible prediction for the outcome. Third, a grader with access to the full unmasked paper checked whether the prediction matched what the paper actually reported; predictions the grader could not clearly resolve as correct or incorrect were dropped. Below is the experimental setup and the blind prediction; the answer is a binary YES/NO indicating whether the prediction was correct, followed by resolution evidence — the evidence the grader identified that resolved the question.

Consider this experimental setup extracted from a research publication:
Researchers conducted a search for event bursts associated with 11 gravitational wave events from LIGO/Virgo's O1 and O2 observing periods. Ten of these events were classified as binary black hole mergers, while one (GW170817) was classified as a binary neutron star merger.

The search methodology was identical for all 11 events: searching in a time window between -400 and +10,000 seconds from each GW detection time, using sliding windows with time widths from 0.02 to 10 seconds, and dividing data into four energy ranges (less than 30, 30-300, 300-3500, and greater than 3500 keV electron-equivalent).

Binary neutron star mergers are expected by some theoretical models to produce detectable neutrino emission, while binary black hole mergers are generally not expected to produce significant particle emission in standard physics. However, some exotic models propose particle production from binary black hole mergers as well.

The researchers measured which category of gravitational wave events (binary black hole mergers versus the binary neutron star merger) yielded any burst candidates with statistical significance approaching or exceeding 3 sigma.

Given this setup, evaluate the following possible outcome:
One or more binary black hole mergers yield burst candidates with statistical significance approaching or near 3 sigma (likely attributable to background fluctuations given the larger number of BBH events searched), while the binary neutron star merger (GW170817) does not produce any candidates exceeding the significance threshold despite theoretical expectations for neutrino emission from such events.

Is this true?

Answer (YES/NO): YES